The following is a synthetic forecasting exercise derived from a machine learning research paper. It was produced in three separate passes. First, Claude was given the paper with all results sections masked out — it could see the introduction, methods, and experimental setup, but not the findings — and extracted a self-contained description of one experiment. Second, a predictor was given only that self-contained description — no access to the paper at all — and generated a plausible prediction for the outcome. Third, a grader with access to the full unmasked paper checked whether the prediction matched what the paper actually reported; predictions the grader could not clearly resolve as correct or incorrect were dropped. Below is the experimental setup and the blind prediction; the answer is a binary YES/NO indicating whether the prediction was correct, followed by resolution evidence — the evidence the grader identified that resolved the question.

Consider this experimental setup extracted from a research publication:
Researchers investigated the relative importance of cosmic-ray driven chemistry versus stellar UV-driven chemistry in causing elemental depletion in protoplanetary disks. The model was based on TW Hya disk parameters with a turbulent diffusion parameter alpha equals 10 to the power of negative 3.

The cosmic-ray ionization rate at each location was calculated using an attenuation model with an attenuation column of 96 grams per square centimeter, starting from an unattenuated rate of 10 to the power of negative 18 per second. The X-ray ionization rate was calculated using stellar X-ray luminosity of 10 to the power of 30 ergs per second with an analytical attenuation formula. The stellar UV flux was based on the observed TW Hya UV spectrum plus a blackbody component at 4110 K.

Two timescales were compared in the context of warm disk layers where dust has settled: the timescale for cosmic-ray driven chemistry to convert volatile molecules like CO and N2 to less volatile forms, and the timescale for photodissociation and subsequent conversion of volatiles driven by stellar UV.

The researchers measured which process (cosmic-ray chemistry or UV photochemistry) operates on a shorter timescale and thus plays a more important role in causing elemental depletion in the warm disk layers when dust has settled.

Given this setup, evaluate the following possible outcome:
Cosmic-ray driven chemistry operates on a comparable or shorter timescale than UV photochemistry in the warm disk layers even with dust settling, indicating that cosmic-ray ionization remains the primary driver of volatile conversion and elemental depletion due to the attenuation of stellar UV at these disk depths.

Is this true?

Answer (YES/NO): NO